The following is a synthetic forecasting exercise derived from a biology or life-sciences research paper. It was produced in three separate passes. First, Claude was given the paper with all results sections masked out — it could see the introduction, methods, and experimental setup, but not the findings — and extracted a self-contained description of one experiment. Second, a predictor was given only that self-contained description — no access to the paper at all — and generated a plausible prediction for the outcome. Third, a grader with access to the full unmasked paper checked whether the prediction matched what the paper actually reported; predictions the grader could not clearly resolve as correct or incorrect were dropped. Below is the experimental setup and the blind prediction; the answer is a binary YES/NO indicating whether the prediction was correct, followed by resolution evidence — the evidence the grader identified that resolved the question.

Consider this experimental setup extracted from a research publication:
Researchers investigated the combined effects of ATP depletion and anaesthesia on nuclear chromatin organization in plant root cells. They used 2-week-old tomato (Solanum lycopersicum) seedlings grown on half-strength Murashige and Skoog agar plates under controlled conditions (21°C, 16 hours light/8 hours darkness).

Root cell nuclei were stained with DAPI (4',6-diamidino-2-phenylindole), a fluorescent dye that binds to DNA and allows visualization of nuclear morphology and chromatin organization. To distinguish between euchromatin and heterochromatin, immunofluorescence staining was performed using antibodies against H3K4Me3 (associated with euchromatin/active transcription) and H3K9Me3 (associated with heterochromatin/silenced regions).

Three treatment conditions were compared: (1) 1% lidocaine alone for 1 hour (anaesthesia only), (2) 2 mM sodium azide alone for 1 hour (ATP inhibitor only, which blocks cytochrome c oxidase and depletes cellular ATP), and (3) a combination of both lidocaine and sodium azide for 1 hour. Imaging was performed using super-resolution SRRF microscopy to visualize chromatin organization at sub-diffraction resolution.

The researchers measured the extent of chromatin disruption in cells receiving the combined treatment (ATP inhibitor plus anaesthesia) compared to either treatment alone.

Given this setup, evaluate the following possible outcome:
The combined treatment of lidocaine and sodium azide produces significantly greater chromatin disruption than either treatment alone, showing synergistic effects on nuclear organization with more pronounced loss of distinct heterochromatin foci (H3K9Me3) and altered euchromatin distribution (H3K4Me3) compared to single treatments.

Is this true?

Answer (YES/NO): NO